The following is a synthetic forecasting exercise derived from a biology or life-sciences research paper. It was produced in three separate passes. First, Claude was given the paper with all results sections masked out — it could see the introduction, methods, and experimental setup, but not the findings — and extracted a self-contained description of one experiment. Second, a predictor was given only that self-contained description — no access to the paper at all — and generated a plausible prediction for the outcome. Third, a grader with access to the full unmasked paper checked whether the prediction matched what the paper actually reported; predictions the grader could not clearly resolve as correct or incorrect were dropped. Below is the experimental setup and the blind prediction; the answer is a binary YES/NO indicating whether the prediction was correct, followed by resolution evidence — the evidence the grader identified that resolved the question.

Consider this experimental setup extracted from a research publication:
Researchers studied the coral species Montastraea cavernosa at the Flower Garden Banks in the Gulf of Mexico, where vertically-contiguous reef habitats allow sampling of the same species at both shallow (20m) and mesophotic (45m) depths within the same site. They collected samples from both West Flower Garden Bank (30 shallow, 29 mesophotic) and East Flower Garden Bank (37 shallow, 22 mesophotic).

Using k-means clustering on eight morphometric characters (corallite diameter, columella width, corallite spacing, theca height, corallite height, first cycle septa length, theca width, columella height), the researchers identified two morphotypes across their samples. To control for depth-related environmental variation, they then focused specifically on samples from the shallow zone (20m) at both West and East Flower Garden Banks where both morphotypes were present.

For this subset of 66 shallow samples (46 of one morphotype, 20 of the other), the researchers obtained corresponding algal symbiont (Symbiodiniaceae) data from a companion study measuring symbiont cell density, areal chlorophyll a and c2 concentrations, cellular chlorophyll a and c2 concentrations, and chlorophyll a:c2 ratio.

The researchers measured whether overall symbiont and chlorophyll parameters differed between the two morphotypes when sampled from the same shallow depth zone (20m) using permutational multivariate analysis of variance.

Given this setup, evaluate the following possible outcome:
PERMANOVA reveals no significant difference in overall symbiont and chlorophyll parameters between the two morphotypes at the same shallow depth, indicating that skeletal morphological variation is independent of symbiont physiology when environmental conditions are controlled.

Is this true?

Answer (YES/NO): NO